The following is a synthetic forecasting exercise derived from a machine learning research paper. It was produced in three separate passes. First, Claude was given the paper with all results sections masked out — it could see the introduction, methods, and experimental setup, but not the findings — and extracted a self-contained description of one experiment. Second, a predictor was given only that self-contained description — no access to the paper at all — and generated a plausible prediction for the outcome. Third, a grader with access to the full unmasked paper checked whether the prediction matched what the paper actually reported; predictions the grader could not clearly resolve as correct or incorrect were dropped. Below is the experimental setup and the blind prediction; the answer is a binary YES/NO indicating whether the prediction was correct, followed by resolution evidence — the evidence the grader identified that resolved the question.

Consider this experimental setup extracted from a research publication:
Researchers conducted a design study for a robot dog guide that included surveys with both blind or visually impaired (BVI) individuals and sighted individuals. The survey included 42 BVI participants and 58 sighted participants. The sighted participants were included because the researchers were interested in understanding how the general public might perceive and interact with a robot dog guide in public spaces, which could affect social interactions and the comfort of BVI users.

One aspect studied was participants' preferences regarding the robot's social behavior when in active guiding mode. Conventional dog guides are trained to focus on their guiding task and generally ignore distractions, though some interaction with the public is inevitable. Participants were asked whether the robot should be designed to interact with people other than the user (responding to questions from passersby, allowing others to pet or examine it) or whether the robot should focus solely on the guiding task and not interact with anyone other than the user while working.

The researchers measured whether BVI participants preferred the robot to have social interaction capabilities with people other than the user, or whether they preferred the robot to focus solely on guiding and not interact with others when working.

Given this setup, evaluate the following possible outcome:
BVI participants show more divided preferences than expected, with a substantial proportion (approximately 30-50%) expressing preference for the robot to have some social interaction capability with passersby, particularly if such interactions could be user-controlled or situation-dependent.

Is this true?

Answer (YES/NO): NO